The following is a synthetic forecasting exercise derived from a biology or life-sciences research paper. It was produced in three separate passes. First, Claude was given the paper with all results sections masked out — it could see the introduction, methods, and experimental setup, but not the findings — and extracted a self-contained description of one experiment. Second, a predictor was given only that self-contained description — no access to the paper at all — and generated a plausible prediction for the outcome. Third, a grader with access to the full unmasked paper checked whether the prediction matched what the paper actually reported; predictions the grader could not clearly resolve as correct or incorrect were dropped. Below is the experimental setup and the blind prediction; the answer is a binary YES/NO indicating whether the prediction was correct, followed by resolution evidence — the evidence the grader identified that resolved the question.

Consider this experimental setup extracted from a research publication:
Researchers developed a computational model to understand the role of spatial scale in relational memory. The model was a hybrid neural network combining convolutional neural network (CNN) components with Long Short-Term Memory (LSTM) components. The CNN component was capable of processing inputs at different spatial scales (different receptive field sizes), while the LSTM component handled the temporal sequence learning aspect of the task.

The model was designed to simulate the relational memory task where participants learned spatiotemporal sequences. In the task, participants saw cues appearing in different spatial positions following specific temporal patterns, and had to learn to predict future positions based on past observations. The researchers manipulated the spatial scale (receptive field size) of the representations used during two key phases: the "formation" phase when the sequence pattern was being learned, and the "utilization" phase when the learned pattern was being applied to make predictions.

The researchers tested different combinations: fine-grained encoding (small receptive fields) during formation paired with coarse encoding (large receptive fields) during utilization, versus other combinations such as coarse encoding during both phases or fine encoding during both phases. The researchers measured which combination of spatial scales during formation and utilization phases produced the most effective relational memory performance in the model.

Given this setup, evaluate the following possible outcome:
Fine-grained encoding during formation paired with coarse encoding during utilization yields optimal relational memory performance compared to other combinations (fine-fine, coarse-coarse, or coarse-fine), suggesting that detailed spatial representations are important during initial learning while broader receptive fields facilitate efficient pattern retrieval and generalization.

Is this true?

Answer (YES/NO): YES